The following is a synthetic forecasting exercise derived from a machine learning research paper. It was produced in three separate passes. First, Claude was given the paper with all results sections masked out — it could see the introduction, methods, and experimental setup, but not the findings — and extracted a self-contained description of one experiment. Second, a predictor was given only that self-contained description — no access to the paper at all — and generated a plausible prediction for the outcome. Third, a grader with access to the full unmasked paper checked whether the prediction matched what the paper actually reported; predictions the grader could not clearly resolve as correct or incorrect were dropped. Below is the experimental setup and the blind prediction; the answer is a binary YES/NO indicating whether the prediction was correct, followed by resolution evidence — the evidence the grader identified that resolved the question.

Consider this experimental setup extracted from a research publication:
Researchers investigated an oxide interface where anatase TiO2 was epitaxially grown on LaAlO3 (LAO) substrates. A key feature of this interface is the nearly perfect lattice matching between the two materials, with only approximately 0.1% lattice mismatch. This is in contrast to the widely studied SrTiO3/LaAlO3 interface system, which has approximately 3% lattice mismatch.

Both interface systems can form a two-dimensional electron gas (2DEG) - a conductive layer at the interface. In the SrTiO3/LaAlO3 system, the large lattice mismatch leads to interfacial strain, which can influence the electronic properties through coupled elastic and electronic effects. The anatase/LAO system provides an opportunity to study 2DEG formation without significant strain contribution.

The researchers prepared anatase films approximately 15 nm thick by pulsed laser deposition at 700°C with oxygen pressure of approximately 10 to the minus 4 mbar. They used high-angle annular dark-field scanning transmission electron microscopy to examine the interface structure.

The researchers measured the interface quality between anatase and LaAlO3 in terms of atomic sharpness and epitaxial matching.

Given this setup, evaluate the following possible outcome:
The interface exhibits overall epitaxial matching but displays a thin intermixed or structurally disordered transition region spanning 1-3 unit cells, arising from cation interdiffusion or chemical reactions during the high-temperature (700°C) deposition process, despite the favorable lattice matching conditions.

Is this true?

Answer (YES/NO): NO